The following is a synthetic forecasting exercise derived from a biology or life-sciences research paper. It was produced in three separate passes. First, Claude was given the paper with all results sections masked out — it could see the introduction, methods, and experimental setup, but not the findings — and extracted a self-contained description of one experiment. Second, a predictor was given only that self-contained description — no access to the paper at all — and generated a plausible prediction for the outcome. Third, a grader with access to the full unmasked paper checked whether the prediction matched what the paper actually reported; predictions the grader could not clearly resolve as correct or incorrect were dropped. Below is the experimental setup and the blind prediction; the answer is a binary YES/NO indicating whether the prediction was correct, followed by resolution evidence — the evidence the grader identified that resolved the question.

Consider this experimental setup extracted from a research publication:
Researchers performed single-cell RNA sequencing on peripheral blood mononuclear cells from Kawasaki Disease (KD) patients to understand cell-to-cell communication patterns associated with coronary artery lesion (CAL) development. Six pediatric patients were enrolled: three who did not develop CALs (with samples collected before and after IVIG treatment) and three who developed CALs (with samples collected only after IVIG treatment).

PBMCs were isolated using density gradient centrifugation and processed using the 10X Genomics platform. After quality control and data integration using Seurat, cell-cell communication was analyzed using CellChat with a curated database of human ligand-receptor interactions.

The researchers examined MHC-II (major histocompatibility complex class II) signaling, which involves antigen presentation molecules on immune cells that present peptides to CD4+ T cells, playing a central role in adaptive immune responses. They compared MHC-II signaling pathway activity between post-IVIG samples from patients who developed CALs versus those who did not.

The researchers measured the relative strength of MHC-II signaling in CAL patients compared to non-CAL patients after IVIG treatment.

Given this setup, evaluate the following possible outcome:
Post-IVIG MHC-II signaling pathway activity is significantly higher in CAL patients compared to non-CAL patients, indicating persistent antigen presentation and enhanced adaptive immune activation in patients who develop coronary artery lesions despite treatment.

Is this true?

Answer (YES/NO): YES